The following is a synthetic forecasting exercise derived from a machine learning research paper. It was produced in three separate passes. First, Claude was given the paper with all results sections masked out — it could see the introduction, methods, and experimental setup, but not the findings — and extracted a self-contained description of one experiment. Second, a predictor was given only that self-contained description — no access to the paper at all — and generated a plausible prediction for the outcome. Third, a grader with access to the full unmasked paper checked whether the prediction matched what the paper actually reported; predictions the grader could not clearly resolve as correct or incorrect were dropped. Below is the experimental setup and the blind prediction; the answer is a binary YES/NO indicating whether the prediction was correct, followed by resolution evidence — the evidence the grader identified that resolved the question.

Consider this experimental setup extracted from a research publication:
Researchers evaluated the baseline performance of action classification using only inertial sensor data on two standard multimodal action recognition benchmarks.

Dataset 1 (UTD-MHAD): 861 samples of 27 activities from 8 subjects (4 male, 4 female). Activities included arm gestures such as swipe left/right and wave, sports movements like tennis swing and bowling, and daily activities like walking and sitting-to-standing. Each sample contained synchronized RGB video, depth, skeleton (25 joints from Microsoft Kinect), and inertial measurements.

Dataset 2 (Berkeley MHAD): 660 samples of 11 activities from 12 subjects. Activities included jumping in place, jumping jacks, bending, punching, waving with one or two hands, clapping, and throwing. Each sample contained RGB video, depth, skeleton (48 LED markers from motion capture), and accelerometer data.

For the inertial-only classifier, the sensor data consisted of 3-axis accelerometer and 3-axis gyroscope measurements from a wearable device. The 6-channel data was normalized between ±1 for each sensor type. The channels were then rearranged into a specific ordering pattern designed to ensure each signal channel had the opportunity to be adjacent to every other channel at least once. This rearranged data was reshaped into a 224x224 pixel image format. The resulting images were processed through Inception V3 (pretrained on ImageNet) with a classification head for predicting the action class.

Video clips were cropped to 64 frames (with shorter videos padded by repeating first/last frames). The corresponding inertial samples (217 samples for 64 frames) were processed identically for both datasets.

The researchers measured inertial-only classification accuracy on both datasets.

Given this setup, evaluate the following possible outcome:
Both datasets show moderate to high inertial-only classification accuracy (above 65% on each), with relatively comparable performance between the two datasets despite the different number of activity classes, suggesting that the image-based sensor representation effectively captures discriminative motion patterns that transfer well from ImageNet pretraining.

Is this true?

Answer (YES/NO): YES